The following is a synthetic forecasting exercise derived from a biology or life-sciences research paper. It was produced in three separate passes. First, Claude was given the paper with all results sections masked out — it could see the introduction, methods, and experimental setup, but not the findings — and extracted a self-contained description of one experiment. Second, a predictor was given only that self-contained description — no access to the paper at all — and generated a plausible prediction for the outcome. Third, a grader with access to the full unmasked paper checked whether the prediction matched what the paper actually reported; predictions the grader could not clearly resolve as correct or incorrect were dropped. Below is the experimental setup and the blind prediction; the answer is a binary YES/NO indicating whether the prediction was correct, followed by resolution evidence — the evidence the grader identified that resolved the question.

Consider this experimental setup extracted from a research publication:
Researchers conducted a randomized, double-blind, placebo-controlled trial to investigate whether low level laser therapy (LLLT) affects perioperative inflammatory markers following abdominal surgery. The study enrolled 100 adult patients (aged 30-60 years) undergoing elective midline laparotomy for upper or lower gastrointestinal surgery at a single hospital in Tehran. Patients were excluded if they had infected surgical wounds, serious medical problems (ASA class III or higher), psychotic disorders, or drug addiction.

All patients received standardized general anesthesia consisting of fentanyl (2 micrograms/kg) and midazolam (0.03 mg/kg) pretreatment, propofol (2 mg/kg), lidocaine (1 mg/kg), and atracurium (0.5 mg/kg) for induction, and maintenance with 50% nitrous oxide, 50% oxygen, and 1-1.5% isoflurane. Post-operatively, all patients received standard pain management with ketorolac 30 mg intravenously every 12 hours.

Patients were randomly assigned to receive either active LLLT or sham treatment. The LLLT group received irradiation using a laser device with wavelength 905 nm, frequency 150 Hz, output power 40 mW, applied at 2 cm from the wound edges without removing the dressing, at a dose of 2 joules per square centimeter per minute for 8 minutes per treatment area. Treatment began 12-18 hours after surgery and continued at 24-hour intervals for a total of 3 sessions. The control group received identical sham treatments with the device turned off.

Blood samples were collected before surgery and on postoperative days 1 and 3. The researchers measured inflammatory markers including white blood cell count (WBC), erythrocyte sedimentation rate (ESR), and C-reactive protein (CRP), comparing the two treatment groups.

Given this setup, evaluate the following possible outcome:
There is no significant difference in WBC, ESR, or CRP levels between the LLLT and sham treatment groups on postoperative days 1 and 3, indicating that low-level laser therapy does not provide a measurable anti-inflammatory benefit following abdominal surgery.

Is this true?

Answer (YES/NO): YES